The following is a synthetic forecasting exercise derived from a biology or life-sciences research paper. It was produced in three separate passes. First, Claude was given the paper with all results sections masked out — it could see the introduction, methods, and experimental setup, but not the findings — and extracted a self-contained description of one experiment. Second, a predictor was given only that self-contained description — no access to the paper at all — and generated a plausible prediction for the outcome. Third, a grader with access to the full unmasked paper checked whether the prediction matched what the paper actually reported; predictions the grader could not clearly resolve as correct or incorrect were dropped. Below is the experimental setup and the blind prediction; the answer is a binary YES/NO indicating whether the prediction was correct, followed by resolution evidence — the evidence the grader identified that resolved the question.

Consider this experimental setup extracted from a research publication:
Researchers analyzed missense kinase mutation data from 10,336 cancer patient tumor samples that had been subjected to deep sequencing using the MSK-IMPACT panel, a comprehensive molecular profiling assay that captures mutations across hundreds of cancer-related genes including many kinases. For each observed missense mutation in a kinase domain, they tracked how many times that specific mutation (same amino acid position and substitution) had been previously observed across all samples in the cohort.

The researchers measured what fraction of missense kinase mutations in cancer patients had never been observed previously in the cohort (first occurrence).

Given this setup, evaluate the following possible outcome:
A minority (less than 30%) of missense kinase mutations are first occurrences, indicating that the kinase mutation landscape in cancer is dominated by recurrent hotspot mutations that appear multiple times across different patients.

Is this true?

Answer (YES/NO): NO